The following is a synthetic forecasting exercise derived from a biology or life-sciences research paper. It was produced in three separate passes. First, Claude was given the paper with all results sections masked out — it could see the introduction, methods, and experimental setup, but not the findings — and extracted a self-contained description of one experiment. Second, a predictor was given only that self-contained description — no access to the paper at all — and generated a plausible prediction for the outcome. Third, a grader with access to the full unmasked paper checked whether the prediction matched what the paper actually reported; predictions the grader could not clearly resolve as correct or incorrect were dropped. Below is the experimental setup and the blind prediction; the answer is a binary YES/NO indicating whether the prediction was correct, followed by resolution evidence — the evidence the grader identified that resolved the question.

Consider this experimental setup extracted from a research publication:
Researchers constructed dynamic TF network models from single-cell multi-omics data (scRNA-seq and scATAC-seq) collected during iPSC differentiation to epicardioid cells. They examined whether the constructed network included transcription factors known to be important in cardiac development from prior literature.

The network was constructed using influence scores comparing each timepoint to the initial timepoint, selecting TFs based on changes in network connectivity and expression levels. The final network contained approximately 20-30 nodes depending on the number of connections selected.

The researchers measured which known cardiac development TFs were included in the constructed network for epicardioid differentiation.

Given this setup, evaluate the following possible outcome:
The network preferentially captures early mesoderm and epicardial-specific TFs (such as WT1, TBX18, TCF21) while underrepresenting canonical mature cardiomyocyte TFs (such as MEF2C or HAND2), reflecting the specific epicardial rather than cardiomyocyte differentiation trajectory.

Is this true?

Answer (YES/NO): NO